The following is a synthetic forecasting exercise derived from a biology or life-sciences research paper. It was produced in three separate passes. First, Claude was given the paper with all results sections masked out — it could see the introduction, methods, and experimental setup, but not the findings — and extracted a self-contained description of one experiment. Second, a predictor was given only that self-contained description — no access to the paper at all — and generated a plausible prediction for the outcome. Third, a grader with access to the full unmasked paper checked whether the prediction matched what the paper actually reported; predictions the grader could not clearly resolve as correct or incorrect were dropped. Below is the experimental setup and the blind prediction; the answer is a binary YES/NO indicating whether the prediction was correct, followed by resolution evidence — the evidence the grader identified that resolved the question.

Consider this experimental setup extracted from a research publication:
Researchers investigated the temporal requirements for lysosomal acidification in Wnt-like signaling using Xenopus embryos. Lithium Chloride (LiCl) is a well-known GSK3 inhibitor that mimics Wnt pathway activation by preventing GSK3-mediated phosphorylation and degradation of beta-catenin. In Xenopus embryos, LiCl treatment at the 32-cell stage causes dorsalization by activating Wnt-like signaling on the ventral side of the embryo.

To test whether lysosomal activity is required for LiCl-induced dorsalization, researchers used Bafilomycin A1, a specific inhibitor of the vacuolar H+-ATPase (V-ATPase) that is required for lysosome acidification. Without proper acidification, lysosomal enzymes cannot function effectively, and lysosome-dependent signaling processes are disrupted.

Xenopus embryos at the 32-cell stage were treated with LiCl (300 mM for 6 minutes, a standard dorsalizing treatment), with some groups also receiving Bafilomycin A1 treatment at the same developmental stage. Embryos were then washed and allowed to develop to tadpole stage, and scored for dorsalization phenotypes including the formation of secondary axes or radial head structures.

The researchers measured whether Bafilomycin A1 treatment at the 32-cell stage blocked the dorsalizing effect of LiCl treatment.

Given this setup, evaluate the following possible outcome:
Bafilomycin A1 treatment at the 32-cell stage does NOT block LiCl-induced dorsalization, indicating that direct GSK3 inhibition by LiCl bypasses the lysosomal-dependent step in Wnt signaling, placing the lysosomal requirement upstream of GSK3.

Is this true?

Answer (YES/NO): NO